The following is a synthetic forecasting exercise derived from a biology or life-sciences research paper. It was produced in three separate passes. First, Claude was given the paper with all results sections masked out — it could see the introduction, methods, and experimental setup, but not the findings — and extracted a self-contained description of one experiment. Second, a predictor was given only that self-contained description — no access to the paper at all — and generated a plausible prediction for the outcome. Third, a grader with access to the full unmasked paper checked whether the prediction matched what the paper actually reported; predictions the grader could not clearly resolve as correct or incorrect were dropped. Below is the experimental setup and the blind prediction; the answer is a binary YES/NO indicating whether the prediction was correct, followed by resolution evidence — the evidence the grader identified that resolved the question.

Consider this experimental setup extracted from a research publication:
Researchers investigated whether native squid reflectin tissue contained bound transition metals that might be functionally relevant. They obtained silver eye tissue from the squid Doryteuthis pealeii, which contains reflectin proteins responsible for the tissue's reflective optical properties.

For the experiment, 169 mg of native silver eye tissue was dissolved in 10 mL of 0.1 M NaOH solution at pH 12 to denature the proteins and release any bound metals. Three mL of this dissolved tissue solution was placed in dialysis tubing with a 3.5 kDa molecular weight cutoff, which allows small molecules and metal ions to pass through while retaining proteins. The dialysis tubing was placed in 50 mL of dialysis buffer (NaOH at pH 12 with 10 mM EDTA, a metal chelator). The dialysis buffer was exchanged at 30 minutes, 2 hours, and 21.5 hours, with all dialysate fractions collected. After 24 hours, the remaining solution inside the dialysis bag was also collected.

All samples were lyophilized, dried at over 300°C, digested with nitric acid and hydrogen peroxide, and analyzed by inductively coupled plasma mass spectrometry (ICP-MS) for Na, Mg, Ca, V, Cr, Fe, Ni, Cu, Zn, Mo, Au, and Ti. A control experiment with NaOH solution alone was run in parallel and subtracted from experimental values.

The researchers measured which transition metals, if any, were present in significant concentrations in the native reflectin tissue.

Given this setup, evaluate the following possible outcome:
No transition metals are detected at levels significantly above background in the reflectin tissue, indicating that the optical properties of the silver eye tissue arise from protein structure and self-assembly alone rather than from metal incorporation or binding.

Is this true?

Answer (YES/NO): NO